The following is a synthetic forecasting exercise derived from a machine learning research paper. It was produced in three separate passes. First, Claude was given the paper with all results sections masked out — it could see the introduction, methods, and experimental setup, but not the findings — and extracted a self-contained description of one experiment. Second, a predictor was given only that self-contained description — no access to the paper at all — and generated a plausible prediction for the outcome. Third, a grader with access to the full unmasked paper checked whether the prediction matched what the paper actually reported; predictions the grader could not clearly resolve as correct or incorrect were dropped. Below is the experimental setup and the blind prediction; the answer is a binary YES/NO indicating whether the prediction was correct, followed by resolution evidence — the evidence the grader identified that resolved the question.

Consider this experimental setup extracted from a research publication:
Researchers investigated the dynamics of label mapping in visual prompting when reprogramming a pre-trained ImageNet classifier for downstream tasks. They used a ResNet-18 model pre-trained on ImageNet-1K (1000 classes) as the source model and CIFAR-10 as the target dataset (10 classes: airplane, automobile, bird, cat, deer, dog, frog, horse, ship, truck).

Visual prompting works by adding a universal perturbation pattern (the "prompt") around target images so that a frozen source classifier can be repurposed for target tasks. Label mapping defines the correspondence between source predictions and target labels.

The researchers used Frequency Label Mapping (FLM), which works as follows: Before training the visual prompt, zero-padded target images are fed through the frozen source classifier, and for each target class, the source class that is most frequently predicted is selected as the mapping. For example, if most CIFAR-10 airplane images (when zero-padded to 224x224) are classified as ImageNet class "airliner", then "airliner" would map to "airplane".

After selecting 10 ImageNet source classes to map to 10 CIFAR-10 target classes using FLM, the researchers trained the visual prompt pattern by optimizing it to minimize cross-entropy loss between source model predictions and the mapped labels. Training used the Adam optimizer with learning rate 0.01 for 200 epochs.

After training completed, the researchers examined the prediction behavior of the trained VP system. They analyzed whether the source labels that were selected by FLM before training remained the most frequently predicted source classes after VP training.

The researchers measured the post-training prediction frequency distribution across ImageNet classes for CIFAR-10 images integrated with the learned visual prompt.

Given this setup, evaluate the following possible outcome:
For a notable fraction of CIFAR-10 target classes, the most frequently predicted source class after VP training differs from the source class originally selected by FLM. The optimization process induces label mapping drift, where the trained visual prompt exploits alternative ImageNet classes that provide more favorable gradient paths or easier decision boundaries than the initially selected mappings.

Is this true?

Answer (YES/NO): YES